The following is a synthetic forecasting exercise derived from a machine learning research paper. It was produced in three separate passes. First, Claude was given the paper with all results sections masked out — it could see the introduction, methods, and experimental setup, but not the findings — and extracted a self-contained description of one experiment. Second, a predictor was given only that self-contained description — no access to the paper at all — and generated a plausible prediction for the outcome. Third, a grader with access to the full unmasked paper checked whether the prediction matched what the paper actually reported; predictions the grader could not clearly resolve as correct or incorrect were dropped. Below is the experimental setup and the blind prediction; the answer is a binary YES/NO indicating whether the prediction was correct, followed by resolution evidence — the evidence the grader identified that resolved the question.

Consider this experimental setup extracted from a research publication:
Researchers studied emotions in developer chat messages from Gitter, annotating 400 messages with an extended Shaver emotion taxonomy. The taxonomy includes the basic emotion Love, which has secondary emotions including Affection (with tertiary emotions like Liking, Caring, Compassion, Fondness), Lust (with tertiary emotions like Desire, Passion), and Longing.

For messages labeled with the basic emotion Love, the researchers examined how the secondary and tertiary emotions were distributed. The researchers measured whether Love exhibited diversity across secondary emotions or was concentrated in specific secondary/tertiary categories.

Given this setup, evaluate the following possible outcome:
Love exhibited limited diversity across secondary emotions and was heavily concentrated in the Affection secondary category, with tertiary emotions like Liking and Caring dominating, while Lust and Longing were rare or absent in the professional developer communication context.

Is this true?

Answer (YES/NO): NO